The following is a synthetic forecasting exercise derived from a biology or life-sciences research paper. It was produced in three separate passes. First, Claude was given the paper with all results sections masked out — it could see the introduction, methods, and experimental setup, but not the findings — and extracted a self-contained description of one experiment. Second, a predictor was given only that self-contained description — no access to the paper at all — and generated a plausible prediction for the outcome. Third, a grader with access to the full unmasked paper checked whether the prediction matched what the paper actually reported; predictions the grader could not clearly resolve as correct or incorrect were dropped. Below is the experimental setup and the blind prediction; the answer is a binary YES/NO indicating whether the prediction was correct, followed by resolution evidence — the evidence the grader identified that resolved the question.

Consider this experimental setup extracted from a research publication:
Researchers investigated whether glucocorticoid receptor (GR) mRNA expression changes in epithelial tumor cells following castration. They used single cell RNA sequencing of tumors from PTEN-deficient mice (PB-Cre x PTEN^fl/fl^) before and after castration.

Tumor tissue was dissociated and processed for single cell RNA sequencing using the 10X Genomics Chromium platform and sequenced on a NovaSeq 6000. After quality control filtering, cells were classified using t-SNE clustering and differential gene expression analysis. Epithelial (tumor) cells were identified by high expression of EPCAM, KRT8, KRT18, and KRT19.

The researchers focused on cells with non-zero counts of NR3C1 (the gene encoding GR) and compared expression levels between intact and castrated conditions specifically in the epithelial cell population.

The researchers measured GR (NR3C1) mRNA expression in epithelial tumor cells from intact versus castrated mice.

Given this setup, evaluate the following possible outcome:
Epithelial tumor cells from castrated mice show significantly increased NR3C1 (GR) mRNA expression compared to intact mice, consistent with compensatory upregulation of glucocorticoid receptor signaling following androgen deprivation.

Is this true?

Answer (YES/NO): YES